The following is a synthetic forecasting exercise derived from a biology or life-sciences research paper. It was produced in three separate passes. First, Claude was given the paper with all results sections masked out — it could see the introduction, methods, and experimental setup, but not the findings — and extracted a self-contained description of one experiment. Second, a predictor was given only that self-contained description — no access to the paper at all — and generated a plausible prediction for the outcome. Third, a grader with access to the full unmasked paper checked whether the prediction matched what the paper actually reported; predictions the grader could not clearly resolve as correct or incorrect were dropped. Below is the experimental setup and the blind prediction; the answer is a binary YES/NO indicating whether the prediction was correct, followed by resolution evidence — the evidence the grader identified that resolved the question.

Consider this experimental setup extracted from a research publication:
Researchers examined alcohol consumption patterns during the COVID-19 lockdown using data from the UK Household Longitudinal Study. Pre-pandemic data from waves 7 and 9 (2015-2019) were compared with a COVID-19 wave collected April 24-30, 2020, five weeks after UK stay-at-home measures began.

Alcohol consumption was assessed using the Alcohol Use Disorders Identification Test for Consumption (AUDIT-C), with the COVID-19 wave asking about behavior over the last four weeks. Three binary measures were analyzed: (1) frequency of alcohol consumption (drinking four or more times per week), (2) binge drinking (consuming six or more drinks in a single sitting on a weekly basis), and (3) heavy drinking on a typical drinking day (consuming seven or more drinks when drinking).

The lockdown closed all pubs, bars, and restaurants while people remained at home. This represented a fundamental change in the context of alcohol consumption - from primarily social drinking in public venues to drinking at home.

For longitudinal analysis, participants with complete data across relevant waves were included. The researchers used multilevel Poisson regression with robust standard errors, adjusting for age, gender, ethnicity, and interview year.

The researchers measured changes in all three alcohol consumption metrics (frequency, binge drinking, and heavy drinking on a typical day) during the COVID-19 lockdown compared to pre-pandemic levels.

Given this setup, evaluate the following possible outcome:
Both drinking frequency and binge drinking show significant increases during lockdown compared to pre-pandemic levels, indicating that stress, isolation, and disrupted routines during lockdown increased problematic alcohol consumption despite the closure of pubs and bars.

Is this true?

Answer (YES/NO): YES